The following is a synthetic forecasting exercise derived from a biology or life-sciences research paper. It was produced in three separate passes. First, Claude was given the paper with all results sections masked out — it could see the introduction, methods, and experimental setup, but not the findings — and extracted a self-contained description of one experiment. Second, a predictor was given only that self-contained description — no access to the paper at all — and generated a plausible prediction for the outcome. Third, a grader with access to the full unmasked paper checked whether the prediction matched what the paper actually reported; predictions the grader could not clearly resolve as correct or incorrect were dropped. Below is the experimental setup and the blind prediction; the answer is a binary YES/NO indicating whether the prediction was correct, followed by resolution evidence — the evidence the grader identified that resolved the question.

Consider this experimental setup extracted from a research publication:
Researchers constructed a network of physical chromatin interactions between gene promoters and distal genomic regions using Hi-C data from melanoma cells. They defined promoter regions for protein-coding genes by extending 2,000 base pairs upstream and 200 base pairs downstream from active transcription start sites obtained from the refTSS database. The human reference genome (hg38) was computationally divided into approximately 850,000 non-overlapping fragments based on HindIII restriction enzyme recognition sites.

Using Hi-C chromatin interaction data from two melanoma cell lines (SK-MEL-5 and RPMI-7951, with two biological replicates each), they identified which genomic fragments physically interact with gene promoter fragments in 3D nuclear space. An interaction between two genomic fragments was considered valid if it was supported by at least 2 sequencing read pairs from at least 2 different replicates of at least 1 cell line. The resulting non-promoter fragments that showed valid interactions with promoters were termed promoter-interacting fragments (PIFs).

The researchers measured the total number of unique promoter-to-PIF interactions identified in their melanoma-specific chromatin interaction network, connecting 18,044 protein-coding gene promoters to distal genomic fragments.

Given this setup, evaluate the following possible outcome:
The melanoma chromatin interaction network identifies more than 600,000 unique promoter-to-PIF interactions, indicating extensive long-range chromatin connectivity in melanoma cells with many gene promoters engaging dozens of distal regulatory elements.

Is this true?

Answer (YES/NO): YES